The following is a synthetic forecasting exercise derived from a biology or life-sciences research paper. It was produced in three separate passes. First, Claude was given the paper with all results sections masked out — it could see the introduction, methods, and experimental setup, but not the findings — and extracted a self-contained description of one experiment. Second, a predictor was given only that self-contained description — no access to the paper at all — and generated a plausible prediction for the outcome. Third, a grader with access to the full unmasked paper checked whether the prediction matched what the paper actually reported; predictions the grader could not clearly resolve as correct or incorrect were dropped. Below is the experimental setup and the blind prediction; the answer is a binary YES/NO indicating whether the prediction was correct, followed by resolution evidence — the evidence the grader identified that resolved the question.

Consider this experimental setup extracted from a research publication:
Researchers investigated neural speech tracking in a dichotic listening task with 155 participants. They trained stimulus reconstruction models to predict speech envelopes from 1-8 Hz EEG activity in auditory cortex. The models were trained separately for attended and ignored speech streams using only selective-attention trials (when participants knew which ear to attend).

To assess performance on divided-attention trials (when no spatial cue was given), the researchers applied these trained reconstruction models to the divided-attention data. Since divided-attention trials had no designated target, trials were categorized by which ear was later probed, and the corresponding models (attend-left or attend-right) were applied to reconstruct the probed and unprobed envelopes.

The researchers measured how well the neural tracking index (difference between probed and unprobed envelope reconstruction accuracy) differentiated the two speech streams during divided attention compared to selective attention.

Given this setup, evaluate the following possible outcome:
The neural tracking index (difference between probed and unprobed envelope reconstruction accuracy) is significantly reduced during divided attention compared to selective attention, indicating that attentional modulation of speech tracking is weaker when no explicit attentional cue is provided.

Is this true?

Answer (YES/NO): YES